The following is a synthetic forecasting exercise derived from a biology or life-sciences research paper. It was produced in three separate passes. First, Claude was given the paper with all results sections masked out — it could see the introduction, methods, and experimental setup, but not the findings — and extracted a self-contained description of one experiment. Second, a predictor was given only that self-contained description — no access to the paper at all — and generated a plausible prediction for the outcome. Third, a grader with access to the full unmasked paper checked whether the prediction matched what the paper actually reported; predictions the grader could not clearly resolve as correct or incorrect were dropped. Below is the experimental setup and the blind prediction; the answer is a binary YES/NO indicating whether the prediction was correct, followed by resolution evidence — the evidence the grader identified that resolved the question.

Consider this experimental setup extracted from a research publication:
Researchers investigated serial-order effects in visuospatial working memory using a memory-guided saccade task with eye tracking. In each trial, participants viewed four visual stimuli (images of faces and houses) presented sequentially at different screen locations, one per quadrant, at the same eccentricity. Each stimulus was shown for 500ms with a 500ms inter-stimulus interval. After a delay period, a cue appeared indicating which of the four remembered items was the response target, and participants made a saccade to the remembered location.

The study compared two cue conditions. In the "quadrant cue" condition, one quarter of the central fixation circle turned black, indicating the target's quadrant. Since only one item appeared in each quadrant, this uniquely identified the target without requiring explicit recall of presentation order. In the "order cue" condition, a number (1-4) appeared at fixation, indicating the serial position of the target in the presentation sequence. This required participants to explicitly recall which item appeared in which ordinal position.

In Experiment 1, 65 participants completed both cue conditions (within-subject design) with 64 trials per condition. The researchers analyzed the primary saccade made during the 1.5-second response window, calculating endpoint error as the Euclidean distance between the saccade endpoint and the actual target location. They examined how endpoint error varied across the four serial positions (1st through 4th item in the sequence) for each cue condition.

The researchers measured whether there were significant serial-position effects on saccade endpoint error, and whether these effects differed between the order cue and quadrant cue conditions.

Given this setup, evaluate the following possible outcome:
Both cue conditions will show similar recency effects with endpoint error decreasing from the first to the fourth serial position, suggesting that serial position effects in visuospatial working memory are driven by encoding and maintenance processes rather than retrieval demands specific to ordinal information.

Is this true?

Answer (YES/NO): NO